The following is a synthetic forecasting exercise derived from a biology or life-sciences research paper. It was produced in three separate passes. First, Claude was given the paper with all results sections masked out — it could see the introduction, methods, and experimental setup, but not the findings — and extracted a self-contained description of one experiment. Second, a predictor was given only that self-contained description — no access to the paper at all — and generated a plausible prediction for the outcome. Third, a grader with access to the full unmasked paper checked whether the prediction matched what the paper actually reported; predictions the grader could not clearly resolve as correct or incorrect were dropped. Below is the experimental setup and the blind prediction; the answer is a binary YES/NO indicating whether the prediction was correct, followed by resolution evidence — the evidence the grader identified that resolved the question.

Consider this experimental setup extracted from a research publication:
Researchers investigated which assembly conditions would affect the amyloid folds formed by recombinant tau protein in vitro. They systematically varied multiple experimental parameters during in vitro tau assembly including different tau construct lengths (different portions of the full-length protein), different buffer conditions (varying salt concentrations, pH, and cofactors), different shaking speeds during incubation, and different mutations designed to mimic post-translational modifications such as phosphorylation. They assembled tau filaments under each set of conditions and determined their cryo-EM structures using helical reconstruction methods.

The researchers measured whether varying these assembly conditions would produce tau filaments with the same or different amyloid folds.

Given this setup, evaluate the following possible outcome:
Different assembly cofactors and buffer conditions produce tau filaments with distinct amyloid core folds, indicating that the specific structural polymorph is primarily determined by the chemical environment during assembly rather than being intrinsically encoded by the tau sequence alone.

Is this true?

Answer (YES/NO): NO